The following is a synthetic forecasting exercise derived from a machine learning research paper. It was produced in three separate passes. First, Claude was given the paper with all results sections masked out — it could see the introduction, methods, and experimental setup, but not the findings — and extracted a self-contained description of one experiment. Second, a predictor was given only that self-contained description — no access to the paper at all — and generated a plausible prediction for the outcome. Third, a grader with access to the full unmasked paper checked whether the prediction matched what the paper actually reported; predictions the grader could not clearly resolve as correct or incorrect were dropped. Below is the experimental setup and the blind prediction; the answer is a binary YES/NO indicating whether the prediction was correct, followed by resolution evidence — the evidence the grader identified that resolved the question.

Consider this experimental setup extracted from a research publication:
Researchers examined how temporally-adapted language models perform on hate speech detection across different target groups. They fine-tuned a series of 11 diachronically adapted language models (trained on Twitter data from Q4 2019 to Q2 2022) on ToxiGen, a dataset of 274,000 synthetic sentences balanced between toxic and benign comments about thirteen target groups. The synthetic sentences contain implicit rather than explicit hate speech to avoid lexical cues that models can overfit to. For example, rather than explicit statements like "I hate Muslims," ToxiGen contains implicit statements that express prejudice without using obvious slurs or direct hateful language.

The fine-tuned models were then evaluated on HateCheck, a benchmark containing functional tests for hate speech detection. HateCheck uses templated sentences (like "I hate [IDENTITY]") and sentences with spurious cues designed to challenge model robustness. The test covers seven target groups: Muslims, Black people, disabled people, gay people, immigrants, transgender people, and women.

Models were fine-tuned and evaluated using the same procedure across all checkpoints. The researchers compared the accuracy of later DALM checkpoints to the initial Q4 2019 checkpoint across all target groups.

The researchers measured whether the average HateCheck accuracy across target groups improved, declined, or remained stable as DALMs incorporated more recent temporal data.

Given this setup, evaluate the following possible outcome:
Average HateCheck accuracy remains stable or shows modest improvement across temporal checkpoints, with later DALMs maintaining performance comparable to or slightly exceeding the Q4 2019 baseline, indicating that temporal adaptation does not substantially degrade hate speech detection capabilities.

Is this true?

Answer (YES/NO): NO